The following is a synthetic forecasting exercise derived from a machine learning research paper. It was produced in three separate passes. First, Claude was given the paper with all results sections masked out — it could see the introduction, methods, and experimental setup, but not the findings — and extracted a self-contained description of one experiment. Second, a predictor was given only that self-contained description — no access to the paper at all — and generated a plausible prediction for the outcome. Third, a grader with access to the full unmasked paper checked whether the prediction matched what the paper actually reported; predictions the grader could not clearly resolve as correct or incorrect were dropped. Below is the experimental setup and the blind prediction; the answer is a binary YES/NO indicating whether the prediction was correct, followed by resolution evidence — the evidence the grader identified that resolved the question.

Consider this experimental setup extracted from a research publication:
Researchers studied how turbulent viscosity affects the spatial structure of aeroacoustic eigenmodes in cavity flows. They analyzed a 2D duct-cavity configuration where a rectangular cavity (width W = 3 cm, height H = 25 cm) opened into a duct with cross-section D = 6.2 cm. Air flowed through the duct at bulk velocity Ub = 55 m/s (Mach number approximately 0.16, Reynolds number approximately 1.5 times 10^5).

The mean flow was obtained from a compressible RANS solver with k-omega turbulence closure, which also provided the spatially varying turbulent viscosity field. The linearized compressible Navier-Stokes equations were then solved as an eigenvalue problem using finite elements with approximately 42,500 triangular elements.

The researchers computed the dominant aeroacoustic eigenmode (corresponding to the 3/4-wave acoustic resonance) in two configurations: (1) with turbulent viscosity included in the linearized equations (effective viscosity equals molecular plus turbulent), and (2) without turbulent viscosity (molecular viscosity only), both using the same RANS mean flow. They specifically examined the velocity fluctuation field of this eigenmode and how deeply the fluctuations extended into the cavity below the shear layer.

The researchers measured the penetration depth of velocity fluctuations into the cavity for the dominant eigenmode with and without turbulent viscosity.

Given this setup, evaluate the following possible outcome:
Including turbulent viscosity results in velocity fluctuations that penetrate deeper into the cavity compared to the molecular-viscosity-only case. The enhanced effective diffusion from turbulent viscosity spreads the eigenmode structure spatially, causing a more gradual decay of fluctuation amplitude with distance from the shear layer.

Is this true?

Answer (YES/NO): NO